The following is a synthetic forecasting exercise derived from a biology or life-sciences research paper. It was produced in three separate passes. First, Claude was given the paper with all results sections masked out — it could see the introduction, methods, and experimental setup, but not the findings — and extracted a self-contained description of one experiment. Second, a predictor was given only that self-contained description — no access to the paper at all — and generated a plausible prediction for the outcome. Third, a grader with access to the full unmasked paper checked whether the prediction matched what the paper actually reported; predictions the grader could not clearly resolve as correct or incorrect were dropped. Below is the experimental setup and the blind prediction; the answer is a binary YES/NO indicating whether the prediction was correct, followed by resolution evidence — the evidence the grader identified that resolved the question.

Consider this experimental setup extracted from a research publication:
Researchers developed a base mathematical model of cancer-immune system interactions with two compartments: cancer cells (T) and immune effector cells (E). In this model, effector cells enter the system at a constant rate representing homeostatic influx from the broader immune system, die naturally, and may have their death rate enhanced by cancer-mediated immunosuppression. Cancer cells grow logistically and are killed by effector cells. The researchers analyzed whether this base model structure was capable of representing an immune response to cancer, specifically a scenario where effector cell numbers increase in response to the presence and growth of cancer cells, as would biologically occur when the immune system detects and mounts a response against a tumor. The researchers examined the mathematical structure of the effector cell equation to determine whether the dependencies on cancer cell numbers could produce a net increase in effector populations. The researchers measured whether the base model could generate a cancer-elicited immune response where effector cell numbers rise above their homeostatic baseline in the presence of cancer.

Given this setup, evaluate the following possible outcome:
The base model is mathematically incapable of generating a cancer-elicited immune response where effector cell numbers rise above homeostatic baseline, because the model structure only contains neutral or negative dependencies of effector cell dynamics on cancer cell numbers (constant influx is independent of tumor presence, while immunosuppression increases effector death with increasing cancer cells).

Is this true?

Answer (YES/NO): YES